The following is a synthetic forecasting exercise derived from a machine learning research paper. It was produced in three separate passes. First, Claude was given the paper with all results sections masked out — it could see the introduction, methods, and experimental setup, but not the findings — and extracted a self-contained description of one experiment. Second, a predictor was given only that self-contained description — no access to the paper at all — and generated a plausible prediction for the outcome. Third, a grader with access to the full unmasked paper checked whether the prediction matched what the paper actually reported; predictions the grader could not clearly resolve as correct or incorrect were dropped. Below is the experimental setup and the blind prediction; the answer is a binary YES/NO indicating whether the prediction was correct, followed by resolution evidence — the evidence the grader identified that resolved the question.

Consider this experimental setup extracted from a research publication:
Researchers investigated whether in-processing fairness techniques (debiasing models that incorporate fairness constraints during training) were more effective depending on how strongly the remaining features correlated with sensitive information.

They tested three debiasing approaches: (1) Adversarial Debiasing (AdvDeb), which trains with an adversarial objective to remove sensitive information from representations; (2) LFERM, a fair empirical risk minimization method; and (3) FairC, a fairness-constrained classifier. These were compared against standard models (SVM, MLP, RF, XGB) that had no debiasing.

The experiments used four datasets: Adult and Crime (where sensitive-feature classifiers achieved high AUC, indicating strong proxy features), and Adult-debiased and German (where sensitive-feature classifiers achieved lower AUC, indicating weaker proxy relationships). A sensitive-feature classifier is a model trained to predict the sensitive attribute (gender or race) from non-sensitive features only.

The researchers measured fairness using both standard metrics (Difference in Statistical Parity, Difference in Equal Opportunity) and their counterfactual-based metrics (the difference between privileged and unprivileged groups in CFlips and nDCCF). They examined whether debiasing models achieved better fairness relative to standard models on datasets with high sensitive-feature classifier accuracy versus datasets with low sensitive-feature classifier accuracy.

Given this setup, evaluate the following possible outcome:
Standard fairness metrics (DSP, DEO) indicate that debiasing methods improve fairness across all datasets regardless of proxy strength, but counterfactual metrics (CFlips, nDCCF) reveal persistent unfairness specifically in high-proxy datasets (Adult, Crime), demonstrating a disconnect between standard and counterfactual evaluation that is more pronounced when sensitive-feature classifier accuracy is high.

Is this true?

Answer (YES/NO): NO